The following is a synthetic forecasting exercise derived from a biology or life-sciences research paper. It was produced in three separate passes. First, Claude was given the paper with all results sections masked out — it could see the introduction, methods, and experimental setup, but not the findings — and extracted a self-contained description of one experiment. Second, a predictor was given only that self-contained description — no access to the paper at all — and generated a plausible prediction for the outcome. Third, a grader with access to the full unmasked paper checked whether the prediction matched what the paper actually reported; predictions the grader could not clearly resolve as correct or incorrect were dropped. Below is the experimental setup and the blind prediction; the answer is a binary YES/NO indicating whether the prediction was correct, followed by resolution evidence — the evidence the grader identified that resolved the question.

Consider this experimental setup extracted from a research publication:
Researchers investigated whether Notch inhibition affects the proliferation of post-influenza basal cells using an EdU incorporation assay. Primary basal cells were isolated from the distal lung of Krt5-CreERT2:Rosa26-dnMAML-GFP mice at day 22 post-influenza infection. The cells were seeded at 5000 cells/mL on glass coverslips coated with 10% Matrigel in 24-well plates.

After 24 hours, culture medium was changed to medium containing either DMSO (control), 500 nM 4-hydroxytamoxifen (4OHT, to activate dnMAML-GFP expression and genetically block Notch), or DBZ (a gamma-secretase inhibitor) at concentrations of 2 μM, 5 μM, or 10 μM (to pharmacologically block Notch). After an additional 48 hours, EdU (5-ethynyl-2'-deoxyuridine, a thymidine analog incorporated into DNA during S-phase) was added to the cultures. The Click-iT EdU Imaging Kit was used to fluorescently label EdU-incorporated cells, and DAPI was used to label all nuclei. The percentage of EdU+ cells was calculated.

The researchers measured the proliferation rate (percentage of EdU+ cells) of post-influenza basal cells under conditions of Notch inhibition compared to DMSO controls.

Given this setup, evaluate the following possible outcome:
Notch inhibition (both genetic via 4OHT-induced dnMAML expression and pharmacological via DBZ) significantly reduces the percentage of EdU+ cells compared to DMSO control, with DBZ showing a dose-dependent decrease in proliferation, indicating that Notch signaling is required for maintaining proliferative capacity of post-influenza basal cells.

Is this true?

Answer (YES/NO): NO